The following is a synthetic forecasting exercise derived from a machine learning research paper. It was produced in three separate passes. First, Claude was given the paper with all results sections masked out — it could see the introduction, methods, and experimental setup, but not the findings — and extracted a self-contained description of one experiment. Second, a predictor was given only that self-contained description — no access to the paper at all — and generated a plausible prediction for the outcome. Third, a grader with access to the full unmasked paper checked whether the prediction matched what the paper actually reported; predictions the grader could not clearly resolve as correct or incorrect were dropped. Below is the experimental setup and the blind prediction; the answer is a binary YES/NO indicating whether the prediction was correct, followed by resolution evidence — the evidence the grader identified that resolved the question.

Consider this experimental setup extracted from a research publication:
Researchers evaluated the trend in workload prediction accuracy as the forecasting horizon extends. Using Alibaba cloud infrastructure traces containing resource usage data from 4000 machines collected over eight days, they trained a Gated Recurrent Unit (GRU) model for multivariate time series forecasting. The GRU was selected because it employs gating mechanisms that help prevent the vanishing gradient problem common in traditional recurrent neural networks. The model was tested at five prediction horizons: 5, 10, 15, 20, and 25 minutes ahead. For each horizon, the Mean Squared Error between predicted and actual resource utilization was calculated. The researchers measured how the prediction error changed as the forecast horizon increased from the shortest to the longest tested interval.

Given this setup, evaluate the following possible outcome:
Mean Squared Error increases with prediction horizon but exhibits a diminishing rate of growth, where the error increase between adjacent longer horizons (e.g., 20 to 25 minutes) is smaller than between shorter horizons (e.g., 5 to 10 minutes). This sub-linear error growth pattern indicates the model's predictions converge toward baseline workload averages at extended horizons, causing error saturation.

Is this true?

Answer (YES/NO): NO